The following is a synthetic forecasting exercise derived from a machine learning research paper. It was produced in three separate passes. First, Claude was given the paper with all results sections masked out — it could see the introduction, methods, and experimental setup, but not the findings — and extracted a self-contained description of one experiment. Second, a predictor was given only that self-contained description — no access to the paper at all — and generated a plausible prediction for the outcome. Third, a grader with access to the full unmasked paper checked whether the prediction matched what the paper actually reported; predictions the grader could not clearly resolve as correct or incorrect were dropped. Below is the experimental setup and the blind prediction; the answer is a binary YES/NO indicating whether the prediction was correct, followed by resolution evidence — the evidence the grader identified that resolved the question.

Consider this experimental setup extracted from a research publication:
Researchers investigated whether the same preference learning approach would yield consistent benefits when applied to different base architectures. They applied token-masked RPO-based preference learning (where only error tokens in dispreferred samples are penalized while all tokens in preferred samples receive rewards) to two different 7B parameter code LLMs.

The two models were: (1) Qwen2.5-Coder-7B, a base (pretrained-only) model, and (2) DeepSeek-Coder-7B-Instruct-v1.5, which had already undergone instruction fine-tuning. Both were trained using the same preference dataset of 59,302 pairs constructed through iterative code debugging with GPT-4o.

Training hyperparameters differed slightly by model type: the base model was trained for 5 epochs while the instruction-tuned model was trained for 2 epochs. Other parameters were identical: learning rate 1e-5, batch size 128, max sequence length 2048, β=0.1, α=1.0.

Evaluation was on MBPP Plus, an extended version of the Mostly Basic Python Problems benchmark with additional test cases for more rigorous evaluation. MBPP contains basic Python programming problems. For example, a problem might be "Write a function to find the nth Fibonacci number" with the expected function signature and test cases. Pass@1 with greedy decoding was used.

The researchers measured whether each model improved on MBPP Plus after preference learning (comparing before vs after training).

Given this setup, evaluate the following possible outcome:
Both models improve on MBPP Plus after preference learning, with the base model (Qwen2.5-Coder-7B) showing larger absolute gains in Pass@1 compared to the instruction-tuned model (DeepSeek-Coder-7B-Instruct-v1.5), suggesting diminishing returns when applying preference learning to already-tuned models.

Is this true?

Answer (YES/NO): YES